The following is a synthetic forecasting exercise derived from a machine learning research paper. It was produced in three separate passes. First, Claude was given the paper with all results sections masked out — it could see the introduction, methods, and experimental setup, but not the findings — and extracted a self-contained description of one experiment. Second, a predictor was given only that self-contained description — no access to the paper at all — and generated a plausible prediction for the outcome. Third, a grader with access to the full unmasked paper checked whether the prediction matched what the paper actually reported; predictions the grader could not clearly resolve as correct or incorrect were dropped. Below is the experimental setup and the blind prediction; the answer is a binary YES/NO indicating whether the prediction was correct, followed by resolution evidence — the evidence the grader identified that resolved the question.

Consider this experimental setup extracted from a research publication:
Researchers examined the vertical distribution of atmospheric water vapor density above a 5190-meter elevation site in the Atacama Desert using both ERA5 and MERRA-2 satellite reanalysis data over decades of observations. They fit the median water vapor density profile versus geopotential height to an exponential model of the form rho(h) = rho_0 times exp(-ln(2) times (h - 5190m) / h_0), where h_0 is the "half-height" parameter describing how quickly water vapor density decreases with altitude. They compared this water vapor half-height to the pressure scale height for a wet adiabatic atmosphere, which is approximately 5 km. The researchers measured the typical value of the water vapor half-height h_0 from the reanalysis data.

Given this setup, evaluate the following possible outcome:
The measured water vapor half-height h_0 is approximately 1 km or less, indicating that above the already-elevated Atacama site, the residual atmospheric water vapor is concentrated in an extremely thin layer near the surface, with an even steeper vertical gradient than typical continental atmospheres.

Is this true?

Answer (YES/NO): YES